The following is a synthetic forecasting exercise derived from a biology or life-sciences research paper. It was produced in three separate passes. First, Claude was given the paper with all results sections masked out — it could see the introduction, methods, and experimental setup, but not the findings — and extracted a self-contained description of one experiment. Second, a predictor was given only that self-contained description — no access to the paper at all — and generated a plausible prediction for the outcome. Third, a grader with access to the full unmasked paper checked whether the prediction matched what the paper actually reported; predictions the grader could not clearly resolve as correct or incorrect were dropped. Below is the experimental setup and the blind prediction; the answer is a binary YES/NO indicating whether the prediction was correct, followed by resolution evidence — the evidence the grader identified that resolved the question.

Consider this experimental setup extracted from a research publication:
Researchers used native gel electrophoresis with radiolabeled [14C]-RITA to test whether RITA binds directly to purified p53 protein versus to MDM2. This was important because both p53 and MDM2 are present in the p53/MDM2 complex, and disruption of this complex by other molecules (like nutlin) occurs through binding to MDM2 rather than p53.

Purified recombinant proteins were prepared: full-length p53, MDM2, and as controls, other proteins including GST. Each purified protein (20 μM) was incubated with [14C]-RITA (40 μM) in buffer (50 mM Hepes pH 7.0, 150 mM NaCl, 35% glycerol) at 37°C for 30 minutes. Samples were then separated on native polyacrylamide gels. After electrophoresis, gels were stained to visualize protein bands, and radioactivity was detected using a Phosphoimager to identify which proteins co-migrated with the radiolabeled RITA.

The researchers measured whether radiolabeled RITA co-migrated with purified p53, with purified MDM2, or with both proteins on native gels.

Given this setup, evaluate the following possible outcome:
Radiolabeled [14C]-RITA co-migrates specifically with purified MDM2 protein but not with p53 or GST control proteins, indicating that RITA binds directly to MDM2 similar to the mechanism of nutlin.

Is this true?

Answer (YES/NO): NO